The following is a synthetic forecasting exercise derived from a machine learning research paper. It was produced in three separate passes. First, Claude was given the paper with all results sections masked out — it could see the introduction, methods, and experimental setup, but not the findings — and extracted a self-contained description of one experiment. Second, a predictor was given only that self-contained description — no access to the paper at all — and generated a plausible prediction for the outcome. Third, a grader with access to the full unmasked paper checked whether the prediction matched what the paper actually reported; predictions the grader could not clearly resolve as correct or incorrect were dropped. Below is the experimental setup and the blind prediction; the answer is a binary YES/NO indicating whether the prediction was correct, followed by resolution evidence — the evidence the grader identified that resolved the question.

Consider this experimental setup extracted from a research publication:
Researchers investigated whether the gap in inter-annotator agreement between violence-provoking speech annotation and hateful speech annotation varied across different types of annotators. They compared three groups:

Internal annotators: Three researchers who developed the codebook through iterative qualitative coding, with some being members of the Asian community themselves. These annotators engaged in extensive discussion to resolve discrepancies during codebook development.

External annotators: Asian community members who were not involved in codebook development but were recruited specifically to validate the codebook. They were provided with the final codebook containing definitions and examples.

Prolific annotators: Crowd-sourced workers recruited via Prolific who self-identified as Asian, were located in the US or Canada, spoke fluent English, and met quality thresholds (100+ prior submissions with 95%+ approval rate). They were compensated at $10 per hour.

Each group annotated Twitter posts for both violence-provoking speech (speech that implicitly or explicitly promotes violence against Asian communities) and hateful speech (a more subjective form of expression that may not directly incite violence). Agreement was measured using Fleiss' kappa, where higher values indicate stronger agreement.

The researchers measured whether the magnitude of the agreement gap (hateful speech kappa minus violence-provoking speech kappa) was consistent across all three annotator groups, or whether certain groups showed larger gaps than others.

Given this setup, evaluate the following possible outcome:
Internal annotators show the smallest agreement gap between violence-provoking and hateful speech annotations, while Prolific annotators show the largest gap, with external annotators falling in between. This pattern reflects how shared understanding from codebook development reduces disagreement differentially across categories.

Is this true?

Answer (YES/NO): NO